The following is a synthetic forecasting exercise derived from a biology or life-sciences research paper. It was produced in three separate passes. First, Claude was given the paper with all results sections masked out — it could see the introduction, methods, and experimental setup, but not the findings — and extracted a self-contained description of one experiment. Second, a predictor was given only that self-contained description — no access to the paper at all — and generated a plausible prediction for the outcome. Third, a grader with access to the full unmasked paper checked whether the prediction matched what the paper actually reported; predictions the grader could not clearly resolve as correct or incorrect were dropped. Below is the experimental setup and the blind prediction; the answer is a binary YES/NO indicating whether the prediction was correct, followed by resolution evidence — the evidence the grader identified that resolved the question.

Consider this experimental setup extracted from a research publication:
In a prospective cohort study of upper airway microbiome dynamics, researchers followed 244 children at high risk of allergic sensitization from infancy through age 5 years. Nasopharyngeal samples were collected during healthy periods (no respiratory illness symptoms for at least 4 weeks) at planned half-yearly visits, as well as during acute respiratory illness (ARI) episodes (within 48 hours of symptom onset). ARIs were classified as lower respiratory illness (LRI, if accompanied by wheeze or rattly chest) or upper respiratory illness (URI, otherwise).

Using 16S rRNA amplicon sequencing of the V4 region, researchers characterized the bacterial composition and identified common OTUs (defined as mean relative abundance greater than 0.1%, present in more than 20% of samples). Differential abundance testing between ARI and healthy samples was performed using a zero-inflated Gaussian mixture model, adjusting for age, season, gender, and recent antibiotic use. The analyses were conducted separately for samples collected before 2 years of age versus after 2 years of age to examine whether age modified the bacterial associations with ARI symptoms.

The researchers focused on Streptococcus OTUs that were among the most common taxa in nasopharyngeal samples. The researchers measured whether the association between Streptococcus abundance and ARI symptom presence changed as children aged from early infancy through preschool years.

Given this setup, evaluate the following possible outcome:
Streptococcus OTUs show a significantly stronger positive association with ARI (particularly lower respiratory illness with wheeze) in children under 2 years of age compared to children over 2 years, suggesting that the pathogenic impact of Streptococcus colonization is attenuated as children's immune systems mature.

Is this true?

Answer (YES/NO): NO